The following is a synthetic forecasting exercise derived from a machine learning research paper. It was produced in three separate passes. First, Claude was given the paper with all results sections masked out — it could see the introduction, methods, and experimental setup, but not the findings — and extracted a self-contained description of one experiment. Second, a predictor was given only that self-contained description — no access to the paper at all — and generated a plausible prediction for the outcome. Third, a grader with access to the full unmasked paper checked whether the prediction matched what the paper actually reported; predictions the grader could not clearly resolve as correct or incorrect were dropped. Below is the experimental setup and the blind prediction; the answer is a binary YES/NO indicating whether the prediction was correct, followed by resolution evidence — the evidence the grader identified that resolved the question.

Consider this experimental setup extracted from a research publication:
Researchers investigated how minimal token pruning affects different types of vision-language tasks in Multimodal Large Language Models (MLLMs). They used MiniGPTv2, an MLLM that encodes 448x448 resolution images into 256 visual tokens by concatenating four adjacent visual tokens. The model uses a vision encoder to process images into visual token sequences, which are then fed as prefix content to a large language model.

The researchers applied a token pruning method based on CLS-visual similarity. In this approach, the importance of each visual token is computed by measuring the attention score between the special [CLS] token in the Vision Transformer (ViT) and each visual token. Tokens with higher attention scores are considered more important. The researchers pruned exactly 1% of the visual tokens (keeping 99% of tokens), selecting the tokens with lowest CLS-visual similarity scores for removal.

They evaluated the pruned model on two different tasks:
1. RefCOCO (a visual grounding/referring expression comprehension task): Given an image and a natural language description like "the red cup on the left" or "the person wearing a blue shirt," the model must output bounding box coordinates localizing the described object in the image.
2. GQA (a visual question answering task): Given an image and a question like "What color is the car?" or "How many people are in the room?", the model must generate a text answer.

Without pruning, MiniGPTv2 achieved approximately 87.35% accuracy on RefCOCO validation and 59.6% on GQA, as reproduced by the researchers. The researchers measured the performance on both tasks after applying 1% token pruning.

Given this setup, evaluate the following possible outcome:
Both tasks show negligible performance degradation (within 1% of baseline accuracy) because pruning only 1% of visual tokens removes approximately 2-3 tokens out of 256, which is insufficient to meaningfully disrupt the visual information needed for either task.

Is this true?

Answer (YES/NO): NO